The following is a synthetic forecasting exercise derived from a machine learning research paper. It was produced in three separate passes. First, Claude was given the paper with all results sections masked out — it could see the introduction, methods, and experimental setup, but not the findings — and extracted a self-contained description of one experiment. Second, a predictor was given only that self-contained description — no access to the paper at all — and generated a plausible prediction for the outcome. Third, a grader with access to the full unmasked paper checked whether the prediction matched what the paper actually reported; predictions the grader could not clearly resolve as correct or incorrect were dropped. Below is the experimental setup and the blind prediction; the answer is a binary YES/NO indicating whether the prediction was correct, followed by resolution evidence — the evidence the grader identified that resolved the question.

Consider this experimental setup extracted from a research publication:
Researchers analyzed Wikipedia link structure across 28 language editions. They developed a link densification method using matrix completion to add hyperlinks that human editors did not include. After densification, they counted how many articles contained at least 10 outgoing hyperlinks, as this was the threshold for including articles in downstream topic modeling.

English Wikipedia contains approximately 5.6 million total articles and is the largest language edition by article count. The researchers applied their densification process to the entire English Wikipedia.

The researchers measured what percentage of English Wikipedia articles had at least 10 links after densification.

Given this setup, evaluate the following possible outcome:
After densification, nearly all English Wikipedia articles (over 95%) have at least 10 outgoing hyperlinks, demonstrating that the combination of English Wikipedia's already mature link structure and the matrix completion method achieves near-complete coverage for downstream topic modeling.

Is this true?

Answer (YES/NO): NO